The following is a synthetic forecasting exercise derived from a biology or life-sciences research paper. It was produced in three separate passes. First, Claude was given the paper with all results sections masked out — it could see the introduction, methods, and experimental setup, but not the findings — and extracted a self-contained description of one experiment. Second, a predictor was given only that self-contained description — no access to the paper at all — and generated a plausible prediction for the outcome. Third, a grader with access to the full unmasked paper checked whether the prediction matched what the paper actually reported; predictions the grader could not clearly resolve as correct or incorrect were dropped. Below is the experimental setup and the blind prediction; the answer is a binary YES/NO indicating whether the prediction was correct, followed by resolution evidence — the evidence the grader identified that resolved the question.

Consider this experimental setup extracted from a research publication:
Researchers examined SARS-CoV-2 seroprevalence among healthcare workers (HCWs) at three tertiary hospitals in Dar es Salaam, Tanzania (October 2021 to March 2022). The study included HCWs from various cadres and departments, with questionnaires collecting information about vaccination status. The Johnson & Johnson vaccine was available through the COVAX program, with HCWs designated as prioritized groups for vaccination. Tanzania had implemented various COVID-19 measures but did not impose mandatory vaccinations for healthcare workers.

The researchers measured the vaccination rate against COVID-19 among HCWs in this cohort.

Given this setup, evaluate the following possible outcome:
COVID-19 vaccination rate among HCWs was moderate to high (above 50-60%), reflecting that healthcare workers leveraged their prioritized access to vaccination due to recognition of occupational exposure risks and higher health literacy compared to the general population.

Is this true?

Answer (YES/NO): NO